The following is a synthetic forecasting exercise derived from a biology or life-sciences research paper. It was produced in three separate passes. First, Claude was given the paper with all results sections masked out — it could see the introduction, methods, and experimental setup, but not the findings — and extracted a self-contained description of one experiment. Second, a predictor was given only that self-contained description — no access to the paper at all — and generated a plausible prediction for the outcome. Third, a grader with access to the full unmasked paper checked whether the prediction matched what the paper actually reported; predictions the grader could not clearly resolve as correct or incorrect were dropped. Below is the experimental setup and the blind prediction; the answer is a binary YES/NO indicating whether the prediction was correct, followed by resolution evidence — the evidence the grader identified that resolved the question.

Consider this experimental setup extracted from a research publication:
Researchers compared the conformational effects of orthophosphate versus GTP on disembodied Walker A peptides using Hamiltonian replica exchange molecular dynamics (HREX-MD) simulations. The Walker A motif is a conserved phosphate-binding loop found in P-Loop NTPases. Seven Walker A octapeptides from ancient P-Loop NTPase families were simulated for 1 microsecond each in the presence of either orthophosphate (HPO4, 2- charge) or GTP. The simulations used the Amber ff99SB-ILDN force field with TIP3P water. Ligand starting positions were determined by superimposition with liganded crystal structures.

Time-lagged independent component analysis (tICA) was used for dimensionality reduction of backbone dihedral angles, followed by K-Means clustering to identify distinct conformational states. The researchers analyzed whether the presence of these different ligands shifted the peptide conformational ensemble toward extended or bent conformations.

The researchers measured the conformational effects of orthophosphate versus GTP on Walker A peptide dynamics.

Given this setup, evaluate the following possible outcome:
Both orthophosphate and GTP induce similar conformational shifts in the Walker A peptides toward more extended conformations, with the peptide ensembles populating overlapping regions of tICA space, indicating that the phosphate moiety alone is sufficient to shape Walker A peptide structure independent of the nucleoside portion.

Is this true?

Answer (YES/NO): NO